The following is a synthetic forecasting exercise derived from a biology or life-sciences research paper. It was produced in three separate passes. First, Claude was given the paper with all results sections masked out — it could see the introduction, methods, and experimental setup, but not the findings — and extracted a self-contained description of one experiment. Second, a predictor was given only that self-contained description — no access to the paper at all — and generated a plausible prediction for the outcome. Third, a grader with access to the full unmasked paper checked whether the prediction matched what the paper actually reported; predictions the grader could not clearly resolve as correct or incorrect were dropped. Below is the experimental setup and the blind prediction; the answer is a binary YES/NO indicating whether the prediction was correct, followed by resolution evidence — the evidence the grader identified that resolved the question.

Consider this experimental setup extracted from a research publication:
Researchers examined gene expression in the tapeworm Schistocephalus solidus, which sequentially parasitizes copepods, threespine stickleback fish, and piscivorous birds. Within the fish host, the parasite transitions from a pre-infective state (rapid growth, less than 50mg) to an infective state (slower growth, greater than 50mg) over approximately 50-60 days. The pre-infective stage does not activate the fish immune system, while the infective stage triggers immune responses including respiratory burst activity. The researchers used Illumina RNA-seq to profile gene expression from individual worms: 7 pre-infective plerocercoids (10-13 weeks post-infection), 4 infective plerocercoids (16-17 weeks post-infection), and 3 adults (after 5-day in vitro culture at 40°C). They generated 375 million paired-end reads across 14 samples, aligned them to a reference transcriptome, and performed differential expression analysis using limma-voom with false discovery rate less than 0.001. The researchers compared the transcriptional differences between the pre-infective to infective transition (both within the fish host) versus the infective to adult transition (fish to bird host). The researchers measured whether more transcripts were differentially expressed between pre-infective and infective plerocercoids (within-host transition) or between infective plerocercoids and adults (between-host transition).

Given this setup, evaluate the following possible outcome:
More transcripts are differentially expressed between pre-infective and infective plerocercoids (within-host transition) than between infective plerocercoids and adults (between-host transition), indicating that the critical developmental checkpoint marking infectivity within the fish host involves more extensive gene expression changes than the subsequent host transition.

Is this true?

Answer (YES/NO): NO